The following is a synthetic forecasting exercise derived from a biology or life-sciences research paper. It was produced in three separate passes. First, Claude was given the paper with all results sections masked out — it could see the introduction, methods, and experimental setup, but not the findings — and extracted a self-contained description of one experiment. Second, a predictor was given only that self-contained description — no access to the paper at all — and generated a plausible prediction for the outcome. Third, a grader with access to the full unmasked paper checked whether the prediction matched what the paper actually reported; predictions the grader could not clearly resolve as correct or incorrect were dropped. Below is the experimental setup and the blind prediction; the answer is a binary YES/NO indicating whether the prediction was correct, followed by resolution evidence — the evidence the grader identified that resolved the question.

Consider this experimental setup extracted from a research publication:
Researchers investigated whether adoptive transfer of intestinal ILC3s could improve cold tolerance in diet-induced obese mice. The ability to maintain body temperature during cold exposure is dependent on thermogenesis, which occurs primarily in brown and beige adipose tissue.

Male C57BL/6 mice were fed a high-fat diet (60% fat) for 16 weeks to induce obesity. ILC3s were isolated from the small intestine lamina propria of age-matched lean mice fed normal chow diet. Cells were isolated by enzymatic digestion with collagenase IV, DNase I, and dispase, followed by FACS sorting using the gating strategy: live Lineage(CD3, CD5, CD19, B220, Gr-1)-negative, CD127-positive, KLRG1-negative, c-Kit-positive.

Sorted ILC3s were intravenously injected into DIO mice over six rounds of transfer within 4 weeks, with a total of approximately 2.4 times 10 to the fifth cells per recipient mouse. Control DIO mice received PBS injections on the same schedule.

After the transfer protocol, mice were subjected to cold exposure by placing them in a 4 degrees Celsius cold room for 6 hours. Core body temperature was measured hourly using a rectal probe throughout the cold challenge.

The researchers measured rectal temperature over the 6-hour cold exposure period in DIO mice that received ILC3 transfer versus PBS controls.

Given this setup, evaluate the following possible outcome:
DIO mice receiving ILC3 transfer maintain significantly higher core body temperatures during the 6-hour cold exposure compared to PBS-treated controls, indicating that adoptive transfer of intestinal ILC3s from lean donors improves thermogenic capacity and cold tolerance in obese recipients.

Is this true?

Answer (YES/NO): YES